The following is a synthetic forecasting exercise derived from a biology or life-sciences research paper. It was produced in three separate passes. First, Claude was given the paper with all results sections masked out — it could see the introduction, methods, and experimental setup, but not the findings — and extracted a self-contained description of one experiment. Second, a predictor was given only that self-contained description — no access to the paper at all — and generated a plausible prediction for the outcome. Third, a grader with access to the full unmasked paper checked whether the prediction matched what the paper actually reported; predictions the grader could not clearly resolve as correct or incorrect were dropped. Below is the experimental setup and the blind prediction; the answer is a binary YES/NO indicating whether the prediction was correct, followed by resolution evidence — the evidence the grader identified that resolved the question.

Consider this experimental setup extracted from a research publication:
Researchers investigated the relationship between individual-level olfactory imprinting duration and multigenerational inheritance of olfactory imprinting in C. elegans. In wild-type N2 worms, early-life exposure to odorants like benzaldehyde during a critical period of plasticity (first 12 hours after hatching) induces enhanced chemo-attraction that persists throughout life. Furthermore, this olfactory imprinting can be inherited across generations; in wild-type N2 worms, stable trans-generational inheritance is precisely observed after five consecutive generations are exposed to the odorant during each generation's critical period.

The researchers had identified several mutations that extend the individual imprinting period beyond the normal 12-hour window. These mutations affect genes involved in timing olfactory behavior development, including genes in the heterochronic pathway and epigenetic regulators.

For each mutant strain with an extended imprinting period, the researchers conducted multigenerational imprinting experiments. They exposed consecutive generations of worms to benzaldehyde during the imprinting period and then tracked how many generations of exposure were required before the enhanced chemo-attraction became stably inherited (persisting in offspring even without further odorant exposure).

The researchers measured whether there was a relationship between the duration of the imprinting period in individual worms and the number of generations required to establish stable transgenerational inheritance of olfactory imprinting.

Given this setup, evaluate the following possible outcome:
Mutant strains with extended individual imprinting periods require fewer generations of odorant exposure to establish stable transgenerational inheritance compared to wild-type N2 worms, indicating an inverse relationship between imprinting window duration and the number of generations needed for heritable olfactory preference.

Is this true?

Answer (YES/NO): YES